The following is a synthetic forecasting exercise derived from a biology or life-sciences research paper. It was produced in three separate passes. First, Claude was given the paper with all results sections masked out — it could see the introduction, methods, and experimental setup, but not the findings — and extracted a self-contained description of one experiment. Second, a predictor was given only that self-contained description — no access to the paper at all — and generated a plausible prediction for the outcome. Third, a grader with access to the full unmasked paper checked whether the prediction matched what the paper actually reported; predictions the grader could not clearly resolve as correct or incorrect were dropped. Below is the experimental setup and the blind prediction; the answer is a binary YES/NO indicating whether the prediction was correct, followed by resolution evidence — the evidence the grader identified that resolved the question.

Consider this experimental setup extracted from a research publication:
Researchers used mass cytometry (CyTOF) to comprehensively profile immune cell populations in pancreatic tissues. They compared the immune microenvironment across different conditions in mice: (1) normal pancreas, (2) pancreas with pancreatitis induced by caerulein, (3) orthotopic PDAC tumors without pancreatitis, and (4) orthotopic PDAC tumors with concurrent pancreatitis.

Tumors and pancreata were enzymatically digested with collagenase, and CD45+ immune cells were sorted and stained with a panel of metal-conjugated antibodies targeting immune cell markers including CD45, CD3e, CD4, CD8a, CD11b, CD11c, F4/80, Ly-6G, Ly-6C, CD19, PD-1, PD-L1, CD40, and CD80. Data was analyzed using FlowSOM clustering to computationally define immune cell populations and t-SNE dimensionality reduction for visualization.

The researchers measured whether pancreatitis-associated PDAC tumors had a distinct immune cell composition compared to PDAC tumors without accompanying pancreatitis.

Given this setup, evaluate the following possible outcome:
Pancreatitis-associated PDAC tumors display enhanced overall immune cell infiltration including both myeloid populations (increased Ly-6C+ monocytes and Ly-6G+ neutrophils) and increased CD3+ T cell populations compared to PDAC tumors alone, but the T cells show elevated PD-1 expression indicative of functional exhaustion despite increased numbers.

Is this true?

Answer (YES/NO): NO